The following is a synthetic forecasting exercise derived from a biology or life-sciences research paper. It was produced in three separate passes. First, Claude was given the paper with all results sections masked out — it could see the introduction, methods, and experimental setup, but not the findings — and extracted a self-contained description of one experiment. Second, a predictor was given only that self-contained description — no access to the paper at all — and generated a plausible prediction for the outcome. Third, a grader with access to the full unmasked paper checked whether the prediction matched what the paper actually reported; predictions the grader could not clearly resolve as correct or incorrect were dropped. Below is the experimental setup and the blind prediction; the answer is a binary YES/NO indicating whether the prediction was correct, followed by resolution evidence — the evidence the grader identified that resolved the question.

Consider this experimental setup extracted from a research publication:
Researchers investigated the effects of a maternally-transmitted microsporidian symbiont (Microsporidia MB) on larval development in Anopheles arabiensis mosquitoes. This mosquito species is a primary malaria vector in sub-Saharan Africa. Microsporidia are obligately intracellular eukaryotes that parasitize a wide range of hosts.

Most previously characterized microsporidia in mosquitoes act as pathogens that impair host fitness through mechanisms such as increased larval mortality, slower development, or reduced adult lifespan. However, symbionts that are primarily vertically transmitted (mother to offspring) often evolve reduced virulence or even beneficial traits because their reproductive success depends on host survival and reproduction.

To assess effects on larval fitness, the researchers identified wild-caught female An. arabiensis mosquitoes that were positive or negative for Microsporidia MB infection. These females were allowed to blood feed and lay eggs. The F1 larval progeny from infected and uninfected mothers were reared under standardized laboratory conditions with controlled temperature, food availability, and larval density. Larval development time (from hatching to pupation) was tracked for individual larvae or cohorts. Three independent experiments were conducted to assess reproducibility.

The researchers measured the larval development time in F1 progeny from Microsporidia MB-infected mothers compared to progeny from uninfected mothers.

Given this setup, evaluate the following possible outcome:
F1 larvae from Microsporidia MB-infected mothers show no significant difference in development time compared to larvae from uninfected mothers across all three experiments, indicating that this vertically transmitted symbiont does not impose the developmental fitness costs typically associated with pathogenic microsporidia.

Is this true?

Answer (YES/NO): NO